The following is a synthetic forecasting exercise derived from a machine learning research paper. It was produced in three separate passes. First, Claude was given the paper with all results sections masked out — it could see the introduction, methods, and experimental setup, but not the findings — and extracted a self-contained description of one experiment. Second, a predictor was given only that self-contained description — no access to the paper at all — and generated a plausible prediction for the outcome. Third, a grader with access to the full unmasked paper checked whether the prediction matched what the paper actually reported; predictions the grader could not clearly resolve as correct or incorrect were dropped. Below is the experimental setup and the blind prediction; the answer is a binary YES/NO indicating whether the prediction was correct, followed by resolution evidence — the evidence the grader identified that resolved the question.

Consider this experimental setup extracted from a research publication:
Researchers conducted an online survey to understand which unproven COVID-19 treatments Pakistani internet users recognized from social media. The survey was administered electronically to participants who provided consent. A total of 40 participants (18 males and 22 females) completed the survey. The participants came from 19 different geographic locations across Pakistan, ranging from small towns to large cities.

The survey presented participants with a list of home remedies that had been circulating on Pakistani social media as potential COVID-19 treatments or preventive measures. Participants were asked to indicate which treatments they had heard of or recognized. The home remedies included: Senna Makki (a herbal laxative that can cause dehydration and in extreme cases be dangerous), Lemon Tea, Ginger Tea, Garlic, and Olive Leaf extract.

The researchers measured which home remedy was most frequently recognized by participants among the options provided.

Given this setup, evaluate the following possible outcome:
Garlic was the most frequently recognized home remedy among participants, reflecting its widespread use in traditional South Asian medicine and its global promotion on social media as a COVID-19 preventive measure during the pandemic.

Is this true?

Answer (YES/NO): NO